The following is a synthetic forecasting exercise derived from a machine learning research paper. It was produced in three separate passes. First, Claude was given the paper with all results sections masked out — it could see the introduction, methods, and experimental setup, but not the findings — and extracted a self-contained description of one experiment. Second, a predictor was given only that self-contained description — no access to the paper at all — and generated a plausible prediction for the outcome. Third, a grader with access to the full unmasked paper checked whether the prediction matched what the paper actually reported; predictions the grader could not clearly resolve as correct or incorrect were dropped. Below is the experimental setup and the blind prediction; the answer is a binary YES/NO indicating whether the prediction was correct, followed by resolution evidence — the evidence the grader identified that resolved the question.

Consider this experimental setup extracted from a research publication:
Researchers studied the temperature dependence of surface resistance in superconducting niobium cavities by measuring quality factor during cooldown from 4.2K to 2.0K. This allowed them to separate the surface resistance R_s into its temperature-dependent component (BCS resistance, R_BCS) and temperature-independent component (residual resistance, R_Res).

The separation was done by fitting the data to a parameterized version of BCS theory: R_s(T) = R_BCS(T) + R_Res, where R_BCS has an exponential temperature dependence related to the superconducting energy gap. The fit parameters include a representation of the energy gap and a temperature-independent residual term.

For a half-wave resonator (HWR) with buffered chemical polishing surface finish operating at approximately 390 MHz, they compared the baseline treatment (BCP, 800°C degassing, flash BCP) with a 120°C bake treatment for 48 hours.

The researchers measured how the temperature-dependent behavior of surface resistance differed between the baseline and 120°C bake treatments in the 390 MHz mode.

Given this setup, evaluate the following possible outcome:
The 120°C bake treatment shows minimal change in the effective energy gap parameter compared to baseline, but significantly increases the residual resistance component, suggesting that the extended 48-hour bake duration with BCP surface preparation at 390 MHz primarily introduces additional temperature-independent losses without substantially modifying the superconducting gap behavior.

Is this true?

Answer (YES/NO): NO